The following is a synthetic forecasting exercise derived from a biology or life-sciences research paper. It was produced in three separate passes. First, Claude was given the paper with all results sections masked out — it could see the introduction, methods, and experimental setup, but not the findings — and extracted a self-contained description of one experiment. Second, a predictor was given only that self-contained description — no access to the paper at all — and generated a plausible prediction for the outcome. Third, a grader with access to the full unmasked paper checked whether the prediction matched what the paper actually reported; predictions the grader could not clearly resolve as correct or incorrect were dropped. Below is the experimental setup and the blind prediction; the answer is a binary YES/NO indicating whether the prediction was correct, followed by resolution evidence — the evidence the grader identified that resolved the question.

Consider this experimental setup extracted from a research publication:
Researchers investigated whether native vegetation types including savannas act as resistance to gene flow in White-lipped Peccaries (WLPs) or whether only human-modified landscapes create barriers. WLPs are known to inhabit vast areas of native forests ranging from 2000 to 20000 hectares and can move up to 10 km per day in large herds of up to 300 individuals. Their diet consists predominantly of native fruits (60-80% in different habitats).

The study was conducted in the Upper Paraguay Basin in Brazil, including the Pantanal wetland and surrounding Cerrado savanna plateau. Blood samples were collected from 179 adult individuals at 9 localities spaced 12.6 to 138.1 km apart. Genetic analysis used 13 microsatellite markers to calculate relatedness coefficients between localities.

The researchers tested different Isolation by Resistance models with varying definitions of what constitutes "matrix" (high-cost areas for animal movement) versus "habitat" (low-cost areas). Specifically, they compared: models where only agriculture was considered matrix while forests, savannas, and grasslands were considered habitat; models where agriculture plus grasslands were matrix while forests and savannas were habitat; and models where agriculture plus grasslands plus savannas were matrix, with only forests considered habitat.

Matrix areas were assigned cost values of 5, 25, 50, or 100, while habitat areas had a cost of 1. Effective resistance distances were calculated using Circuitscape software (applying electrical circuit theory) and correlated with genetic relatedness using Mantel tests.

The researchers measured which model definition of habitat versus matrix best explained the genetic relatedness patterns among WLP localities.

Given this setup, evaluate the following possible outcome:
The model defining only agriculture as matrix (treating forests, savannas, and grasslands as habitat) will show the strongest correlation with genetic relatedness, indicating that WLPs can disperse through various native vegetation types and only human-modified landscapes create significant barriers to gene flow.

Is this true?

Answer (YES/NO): NO